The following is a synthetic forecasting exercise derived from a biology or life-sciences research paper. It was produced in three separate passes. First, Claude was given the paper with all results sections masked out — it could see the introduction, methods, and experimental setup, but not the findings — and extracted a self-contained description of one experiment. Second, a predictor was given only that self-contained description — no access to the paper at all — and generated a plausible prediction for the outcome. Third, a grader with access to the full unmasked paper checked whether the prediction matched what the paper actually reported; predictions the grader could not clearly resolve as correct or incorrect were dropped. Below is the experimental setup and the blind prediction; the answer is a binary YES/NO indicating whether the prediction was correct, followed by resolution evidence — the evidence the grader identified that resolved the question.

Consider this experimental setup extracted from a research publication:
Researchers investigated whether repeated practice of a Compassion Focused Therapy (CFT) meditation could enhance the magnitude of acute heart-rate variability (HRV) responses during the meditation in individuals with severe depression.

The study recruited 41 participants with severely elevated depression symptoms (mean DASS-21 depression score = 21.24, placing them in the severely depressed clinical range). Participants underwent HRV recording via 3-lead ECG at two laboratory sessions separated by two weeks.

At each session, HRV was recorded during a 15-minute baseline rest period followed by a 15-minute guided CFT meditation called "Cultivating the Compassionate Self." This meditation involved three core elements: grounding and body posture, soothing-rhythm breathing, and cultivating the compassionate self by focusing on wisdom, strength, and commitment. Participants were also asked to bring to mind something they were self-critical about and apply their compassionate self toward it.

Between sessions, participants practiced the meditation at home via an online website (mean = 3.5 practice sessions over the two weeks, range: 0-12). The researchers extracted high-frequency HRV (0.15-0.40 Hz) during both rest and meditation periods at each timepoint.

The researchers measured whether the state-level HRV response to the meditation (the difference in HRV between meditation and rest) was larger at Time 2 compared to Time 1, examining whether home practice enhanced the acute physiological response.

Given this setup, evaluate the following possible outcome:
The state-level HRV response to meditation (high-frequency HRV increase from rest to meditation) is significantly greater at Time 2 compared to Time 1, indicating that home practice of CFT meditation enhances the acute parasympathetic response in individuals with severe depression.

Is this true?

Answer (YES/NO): NO